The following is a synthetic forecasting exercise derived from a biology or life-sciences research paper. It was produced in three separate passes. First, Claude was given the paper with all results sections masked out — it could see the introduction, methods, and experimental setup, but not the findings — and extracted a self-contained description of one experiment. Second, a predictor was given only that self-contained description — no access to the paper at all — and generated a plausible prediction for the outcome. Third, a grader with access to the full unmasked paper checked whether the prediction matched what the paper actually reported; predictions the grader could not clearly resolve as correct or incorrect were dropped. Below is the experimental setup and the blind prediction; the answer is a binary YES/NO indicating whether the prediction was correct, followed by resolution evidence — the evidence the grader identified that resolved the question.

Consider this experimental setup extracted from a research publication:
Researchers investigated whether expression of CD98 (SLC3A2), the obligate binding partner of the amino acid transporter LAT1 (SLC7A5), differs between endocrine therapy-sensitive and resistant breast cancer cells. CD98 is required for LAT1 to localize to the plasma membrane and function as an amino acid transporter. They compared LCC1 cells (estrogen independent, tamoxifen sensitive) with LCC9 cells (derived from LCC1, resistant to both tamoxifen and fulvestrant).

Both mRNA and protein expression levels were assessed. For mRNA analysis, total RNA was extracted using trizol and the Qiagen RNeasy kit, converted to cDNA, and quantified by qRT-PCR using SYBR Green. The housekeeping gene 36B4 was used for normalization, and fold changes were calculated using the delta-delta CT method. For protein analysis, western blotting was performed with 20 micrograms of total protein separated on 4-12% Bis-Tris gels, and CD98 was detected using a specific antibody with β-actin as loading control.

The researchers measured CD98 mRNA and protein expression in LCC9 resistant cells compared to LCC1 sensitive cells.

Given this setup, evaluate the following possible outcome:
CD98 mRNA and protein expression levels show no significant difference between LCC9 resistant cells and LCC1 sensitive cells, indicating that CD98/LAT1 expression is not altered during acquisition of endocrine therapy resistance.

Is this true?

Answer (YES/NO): NO